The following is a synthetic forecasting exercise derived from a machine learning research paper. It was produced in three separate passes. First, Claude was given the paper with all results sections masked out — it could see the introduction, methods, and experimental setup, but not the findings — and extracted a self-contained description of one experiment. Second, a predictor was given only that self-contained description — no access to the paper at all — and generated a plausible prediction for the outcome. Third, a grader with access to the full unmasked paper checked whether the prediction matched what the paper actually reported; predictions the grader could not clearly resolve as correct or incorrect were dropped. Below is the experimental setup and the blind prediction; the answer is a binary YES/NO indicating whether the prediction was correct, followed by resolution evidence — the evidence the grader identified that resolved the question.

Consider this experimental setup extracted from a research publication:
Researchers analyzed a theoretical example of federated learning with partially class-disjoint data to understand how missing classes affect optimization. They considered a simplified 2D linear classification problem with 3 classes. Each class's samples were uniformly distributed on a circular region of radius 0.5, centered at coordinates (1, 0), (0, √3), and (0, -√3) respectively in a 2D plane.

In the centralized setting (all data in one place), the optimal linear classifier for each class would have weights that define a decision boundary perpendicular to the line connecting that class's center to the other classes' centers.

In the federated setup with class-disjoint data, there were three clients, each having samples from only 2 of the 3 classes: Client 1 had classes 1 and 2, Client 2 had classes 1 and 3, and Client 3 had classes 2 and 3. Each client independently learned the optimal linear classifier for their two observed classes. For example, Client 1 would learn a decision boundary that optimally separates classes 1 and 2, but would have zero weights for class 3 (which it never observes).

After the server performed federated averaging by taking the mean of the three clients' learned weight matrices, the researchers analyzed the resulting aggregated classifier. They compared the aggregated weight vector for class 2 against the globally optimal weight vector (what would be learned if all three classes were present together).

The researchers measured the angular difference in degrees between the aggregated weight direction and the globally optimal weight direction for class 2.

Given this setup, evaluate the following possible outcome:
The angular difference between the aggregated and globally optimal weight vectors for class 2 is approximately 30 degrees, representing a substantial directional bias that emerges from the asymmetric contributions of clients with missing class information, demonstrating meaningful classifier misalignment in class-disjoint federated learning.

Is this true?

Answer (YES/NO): NO